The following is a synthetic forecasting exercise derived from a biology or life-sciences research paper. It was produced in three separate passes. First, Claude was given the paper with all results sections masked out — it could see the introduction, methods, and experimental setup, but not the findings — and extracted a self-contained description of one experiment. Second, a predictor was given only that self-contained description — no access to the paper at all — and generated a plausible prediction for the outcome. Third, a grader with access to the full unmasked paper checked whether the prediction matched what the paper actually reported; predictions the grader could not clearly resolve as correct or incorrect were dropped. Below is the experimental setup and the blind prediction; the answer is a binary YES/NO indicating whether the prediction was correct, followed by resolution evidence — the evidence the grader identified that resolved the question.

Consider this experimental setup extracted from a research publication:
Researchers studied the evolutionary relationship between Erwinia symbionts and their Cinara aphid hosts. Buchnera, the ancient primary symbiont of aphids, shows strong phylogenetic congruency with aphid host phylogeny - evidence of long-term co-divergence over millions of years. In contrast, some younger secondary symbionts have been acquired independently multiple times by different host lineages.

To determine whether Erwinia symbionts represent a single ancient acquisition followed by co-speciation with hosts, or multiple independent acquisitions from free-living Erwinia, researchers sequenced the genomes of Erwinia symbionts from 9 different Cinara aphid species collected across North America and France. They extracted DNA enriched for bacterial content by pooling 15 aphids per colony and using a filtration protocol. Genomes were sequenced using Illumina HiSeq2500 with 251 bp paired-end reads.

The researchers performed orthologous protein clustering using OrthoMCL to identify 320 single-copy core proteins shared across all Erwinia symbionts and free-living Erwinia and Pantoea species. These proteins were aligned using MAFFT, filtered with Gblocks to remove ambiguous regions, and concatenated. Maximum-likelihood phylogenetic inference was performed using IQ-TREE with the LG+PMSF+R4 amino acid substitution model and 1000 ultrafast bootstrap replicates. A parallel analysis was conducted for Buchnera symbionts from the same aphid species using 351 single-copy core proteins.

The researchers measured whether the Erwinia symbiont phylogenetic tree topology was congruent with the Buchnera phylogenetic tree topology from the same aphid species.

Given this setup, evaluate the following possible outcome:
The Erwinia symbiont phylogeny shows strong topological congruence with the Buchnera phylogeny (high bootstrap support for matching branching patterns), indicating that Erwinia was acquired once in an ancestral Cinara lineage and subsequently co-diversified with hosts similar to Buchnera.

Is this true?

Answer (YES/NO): YES